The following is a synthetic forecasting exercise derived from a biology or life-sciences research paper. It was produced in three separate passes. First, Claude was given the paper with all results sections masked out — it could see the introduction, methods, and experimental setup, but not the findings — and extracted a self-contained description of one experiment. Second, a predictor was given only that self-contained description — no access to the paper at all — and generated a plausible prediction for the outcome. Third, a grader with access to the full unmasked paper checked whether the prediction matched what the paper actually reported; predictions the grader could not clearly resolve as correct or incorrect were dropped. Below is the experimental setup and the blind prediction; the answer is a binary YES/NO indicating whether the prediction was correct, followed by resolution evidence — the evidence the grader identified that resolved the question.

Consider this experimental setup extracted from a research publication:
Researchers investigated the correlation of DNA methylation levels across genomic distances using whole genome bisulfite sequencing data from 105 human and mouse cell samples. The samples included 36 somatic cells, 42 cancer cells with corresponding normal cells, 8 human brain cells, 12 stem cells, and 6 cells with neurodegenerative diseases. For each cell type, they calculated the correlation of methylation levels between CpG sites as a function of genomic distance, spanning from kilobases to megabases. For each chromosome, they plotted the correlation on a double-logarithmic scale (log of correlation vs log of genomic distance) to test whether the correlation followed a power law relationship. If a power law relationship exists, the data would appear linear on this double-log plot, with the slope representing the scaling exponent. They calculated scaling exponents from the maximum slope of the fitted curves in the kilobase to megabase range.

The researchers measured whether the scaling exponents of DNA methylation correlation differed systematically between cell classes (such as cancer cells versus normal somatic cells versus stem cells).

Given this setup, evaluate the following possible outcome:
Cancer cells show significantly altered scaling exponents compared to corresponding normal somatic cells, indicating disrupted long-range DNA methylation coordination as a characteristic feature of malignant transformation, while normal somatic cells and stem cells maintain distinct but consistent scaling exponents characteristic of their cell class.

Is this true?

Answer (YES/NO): YES